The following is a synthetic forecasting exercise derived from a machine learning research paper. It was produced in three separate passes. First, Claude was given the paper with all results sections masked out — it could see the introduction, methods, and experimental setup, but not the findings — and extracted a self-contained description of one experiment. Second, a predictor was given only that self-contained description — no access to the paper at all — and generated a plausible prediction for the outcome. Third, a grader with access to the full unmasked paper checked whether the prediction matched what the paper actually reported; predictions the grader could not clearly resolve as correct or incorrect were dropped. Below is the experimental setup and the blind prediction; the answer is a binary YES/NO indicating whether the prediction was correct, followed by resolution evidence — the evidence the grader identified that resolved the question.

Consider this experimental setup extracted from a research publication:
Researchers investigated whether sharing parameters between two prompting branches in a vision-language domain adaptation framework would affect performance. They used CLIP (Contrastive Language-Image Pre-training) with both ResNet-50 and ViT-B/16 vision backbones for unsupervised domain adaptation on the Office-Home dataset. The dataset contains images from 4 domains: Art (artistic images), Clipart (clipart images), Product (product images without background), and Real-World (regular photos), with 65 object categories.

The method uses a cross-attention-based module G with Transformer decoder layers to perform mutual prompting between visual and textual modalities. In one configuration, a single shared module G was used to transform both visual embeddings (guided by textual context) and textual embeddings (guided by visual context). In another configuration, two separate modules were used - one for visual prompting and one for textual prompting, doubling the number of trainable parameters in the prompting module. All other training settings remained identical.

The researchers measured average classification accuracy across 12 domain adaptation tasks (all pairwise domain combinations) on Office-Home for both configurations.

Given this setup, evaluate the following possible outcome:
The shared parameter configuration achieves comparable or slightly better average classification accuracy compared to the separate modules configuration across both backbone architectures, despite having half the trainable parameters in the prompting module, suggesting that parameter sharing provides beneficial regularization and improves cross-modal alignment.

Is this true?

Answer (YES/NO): YES